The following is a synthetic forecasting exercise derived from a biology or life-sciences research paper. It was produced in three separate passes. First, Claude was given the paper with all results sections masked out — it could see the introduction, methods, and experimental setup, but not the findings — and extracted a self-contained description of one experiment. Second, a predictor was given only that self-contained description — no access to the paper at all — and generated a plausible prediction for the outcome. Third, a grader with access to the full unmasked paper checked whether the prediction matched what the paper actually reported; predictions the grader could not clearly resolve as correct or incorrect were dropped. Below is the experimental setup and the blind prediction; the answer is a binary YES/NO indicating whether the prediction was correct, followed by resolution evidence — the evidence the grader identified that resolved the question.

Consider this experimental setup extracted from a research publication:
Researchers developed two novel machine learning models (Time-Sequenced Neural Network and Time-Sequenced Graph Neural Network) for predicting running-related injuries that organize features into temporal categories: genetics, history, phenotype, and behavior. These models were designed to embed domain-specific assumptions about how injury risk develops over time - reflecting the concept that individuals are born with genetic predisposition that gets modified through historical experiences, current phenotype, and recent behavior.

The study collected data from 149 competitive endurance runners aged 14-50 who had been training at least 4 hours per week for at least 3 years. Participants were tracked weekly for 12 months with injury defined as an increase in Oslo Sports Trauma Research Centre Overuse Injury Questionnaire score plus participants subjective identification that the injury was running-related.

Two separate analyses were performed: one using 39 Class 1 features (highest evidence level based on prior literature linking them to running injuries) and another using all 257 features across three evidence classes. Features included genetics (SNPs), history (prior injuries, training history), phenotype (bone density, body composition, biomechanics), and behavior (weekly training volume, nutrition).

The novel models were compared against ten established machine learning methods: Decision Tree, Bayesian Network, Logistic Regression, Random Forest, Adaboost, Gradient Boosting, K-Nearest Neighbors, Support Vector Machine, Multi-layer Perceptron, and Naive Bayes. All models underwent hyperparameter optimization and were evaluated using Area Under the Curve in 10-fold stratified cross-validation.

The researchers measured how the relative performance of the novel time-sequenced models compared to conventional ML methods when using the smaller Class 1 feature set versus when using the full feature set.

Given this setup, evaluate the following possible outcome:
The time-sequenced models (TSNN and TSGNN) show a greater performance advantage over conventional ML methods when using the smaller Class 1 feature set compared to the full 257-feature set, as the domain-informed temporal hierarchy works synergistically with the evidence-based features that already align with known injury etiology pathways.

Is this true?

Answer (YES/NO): NO